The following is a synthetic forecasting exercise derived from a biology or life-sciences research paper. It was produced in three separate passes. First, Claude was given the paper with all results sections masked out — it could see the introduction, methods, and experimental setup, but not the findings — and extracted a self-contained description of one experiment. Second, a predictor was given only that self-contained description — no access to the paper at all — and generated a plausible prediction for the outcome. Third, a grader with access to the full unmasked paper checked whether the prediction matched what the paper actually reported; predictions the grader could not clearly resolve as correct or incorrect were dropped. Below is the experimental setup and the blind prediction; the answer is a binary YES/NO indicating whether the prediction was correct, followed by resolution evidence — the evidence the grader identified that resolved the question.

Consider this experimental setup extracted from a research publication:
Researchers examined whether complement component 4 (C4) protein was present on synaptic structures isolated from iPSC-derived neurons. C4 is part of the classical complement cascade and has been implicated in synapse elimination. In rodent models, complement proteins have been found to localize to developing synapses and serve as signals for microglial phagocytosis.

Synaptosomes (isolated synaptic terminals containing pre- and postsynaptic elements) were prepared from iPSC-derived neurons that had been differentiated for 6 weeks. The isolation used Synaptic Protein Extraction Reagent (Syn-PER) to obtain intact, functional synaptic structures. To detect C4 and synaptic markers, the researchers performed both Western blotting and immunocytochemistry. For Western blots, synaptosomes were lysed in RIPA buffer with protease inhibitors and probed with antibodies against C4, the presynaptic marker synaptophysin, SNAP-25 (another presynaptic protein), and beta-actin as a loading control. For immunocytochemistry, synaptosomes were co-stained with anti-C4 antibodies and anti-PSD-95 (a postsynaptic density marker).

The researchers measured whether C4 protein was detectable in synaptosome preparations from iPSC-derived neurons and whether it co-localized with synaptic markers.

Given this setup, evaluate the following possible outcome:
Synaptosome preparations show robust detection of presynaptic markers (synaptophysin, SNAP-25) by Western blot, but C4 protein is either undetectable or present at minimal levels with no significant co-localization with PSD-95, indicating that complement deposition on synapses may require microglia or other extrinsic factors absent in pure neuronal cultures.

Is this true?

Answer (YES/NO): NO